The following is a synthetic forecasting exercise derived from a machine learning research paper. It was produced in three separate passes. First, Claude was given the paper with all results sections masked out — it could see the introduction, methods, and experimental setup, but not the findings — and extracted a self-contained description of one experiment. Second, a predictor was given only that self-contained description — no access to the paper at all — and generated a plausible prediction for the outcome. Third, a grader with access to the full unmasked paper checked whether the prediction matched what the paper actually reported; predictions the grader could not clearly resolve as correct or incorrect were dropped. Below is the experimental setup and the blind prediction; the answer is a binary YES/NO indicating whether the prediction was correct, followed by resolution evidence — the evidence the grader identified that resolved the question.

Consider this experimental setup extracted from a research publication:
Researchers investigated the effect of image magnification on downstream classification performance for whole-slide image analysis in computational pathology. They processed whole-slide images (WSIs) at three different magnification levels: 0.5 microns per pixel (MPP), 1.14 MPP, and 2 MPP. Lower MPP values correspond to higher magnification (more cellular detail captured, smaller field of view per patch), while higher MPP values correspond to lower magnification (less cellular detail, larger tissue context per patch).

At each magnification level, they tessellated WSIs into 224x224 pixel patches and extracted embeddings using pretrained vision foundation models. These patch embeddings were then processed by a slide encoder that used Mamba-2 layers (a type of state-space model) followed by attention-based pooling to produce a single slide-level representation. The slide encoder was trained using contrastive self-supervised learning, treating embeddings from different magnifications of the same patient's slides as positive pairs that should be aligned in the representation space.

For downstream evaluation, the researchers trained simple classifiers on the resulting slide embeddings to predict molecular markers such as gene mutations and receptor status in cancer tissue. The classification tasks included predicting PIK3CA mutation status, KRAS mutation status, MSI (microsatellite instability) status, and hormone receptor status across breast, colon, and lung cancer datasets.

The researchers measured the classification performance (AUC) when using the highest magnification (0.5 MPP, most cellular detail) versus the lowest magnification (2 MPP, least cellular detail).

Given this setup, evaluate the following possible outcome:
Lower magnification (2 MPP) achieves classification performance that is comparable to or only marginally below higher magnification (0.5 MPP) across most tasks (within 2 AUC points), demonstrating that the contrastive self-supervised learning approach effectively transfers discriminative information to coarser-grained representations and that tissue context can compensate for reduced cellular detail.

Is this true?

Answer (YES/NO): NO